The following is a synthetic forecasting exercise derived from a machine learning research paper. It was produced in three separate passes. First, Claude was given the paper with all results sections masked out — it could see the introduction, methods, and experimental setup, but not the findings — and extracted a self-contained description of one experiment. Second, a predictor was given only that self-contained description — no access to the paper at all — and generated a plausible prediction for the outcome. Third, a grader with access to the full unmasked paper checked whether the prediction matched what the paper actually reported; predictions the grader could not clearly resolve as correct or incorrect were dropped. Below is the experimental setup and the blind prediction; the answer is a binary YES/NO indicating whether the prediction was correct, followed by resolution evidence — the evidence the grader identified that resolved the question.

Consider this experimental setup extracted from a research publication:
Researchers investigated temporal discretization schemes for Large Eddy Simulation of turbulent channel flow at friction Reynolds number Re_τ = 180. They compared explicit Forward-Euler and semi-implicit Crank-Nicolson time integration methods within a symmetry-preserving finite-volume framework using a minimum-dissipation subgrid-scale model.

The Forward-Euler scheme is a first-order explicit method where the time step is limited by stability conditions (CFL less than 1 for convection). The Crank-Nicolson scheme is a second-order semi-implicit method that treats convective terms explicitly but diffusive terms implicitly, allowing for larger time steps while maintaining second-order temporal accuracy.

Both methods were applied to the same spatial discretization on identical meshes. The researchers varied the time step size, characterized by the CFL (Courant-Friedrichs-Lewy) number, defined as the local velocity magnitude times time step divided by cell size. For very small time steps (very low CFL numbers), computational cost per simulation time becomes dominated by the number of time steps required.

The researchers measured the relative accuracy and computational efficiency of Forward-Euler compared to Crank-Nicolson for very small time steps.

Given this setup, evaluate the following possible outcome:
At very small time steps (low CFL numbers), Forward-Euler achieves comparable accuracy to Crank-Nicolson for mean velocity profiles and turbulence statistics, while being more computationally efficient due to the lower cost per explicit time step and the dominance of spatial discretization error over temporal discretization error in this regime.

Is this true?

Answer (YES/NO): NO